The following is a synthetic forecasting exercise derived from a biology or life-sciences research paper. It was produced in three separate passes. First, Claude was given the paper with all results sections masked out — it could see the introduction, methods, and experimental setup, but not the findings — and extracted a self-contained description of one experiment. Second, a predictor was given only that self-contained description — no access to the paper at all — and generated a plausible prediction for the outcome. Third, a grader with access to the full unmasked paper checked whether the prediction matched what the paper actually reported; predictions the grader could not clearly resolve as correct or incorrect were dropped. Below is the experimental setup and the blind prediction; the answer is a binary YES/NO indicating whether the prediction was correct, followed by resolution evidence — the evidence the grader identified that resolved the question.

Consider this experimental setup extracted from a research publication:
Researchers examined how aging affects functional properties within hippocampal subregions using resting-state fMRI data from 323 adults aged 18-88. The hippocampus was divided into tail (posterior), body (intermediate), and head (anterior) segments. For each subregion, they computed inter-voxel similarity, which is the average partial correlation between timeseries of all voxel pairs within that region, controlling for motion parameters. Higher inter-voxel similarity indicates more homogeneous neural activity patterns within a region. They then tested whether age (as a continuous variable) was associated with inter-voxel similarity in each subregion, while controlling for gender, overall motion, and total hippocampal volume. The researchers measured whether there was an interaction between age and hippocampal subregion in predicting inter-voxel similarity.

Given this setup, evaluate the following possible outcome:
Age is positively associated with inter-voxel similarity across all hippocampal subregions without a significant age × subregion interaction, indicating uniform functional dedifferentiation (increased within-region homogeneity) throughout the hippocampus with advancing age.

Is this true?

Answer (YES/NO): NO